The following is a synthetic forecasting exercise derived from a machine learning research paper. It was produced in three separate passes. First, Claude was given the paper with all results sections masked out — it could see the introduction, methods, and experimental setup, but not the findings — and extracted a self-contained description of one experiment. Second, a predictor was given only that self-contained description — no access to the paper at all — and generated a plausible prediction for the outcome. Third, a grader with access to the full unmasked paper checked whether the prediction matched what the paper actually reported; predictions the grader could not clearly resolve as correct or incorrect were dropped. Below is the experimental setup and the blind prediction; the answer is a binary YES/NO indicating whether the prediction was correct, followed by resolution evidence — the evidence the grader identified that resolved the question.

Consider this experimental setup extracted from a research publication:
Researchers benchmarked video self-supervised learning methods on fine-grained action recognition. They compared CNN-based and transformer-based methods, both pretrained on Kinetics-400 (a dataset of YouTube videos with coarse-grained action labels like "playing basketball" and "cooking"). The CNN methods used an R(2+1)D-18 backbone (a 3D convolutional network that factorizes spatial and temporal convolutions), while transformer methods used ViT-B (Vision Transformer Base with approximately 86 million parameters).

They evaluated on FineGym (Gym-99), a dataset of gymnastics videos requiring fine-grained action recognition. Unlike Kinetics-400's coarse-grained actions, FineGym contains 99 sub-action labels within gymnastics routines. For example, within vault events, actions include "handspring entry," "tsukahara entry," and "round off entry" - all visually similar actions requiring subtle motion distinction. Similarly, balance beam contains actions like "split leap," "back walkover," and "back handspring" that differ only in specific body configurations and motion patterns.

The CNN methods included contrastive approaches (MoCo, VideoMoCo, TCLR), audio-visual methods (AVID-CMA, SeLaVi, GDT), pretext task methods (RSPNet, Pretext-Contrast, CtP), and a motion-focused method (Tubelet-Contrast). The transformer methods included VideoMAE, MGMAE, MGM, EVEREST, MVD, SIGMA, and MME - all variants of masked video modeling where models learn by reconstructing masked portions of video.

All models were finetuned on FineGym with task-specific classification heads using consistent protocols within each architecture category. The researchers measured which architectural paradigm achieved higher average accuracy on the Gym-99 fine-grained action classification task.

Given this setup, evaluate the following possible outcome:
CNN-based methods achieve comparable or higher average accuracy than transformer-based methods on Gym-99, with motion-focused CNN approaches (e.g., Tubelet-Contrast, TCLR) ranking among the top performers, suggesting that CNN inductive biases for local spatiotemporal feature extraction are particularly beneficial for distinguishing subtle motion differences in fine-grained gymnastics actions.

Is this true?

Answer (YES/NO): YES